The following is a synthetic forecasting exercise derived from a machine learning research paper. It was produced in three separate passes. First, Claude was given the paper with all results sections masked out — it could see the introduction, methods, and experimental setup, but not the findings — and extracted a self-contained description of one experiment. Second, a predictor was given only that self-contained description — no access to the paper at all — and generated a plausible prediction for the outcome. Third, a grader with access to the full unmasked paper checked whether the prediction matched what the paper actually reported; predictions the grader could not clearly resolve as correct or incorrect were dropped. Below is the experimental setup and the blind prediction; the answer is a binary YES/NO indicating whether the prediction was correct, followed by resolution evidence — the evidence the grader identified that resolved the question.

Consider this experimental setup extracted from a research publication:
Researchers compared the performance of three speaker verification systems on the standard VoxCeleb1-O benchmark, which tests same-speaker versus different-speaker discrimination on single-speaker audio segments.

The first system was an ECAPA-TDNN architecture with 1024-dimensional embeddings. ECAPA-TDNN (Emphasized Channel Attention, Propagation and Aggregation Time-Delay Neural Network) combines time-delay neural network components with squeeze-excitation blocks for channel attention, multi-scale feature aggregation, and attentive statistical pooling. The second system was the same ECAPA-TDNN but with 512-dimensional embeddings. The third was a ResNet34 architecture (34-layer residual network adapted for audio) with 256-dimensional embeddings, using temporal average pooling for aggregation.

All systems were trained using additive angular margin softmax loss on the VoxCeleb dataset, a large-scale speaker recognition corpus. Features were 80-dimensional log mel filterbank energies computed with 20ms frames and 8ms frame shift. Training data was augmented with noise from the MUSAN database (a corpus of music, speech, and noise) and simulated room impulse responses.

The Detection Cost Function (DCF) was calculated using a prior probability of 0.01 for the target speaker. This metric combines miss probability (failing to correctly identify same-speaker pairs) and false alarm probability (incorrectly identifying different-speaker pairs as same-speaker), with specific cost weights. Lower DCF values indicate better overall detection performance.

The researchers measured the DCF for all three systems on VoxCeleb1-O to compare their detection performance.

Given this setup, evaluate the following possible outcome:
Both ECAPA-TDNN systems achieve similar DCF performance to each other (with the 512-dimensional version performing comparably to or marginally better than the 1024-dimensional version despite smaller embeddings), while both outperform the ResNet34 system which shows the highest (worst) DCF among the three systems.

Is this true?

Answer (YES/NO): NO